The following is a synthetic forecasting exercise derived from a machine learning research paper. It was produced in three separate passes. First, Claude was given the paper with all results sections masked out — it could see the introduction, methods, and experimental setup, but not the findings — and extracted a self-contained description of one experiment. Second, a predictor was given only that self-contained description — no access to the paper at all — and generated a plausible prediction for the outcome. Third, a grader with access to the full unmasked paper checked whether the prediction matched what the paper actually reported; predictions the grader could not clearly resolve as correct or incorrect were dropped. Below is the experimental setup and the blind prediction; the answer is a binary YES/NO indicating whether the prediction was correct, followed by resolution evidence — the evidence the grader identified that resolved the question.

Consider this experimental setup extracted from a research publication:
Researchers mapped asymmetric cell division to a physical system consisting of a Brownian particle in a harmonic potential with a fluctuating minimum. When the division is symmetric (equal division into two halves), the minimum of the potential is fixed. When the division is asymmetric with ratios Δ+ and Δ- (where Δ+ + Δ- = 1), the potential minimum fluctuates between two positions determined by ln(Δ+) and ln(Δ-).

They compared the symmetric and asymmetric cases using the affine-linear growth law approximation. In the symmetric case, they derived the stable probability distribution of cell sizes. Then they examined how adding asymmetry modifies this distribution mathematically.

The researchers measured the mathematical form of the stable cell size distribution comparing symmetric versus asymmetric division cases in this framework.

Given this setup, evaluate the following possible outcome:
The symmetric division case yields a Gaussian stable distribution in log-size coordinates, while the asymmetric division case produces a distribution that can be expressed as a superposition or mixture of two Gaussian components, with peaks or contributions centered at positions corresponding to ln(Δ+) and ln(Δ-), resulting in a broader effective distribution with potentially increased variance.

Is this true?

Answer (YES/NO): NO